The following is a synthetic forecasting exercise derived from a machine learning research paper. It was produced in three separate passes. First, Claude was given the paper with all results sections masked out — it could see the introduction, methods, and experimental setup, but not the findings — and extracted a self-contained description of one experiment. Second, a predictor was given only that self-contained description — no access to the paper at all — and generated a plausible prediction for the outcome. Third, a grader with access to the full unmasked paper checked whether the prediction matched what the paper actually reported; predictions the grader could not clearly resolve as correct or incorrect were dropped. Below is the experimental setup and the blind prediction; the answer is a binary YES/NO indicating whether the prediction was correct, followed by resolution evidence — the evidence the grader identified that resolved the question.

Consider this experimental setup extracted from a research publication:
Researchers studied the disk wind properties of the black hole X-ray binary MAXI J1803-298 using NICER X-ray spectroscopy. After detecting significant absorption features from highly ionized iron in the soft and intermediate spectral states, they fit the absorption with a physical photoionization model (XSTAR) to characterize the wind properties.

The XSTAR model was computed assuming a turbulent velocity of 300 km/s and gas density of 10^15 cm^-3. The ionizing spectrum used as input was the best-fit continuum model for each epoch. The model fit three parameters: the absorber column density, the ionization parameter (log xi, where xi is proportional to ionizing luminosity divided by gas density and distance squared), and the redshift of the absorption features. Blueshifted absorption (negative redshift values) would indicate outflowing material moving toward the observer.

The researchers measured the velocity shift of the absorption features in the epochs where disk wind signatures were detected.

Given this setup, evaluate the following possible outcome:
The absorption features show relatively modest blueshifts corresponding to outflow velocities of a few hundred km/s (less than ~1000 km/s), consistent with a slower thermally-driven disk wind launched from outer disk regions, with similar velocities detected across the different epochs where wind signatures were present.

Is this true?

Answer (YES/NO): YES